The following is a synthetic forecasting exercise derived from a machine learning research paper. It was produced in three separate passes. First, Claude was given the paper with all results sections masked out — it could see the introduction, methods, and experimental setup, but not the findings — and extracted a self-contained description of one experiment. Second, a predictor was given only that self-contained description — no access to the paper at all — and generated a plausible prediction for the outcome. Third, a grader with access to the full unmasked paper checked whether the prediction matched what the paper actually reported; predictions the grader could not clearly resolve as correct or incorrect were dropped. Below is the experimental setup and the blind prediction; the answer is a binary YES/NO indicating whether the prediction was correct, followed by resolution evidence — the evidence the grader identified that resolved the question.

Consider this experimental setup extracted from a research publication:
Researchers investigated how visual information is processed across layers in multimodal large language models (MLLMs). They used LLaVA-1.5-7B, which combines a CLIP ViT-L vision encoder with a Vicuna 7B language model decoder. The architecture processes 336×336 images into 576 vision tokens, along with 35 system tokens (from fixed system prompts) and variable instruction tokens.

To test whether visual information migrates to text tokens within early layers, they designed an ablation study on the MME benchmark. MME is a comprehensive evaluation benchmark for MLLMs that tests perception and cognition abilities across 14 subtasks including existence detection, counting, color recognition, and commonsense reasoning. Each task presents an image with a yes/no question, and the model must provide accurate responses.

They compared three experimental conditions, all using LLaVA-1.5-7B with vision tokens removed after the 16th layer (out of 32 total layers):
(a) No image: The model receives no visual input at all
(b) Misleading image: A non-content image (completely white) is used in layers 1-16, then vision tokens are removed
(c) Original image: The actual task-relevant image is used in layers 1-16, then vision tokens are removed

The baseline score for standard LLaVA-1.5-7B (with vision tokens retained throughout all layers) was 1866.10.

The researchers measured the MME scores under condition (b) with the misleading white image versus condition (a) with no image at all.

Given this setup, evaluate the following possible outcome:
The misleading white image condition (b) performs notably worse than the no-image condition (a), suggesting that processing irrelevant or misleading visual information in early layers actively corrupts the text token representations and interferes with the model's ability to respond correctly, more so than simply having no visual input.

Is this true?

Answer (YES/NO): YES